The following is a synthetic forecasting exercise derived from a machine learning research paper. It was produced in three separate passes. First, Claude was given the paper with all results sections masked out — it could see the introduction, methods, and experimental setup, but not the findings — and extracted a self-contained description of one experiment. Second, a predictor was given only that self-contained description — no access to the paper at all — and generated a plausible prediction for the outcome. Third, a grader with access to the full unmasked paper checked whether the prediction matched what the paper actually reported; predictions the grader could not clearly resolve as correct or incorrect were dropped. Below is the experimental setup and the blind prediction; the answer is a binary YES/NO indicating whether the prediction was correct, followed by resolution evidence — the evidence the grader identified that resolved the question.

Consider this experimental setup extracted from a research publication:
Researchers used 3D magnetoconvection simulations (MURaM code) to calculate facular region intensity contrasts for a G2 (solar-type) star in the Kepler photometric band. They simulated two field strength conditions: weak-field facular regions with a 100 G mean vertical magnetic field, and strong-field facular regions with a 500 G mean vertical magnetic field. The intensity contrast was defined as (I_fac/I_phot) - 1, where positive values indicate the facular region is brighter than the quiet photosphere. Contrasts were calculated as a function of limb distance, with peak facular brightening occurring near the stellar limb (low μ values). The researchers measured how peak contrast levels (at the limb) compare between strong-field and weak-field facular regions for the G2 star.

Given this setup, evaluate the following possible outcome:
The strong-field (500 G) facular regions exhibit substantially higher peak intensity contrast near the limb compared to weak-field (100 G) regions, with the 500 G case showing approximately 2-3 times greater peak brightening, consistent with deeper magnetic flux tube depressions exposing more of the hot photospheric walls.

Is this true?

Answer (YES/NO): NO